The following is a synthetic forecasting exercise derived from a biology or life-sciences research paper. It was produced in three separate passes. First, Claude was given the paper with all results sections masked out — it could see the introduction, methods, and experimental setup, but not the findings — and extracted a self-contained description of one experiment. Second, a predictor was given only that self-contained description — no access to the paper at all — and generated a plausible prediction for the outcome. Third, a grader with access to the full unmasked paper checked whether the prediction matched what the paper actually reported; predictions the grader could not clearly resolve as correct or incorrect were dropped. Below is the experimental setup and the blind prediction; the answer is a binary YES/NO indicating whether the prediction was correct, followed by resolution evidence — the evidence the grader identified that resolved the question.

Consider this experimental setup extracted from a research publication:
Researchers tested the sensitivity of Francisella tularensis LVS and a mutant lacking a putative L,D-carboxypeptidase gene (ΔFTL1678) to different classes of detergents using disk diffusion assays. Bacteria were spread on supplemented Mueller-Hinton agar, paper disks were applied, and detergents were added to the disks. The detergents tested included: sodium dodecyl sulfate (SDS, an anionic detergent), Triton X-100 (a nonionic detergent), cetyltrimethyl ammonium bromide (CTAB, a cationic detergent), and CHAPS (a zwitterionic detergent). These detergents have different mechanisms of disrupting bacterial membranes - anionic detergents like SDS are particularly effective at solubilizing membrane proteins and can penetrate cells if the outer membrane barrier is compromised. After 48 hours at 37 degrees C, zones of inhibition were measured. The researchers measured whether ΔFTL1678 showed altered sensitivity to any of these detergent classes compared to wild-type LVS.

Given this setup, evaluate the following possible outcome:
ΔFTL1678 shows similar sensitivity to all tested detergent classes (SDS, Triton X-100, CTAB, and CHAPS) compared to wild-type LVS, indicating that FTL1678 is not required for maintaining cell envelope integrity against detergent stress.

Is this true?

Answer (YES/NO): NO